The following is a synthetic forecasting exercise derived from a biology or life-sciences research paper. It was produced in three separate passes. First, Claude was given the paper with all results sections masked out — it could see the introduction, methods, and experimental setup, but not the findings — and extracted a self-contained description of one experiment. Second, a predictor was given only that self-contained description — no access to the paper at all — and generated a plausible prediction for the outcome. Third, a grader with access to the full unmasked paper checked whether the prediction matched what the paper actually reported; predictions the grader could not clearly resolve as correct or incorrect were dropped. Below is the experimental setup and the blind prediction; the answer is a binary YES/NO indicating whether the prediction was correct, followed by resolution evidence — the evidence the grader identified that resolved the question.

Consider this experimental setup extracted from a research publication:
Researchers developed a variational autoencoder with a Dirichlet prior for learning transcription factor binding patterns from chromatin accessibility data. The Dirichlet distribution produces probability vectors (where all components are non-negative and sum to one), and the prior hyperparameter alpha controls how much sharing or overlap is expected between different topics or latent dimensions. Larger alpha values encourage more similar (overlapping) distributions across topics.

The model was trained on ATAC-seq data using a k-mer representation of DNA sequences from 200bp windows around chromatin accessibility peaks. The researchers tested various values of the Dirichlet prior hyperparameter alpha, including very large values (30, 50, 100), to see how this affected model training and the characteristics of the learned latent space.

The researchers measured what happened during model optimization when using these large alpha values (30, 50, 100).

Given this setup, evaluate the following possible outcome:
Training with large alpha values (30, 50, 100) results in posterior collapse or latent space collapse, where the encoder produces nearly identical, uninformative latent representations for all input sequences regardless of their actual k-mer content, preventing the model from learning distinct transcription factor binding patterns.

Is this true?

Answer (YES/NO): NO